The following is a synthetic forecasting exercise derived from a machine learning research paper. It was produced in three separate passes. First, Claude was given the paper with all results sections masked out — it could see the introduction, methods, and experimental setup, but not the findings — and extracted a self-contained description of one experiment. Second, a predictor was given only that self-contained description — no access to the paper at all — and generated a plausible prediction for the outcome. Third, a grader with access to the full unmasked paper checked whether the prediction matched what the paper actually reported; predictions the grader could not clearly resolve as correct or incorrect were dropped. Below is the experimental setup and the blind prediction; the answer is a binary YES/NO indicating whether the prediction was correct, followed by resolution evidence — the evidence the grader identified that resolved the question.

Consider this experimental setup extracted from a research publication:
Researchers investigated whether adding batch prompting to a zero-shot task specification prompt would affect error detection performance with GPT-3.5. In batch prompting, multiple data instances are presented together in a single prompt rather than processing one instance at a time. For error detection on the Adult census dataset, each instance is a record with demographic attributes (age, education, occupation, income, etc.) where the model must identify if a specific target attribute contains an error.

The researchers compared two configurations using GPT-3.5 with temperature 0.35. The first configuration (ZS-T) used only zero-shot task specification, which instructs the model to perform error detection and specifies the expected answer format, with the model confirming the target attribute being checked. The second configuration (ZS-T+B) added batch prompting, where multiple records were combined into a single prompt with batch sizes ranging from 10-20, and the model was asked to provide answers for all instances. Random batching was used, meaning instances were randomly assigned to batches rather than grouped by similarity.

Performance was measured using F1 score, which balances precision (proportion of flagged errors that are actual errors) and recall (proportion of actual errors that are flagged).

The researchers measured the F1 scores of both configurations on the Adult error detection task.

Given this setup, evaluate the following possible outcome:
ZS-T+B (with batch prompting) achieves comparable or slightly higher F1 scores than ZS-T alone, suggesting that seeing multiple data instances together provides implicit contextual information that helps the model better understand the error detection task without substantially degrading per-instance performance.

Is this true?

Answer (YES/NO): NO